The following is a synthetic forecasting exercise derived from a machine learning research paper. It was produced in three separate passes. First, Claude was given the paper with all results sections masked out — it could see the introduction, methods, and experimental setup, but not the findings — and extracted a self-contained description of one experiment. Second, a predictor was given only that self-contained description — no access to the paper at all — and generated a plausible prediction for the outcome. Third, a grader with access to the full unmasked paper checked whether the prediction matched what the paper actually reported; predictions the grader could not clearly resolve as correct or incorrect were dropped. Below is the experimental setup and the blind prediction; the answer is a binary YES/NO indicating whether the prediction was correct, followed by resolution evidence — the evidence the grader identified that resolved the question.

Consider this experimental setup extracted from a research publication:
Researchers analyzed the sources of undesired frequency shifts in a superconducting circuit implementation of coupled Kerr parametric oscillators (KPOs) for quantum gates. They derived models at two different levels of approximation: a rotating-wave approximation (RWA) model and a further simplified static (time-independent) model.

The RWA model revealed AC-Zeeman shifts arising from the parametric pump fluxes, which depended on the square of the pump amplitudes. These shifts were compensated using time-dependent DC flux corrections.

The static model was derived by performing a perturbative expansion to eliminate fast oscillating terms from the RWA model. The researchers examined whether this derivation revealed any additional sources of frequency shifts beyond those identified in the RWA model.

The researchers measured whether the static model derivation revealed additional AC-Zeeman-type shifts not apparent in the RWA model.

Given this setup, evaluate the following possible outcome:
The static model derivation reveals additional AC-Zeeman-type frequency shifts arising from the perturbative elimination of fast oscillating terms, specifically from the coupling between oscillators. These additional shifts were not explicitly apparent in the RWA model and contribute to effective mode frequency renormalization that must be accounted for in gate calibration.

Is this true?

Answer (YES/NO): NO